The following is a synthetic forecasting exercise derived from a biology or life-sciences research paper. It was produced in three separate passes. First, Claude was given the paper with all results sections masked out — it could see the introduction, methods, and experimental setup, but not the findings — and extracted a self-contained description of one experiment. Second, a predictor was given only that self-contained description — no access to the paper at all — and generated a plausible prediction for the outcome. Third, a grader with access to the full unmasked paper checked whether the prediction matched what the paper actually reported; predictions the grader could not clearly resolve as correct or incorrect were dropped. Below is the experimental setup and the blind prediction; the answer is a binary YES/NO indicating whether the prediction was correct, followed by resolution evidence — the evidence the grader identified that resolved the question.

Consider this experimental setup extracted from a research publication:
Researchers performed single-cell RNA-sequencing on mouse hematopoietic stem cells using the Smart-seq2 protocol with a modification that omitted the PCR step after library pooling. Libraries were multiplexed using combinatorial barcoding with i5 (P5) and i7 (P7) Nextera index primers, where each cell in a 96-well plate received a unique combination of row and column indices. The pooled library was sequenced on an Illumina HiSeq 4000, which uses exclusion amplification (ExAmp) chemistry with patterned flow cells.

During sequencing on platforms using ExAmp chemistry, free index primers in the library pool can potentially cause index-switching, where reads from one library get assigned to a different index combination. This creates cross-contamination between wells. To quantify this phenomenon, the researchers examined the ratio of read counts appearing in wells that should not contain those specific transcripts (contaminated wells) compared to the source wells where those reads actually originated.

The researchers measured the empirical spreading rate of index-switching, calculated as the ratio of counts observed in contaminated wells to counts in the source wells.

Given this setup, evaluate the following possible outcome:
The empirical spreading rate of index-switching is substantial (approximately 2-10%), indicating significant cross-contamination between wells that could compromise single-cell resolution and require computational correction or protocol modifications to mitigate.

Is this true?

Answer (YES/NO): NO